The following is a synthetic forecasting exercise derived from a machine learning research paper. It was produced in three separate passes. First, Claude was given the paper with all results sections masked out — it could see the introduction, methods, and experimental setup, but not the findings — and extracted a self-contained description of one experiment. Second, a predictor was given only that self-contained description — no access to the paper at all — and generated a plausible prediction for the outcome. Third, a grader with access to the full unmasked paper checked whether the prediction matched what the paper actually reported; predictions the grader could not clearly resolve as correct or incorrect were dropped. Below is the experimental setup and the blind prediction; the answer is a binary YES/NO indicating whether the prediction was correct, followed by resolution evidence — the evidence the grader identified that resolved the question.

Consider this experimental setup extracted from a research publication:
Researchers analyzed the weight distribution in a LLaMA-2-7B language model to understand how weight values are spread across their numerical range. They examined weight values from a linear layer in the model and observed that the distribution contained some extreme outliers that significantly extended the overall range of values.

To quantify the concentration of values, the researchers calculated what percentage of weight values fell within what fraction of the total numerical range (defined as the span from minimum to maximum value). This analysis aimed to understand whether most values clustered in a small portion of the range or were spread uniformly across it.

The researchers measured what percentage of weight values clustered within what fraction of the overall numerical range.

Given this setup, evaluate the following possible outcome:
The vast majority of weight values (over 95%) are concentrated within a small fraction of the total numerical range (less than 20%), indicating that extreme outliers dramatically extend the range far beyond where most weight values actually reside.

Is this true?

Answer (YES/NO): NO